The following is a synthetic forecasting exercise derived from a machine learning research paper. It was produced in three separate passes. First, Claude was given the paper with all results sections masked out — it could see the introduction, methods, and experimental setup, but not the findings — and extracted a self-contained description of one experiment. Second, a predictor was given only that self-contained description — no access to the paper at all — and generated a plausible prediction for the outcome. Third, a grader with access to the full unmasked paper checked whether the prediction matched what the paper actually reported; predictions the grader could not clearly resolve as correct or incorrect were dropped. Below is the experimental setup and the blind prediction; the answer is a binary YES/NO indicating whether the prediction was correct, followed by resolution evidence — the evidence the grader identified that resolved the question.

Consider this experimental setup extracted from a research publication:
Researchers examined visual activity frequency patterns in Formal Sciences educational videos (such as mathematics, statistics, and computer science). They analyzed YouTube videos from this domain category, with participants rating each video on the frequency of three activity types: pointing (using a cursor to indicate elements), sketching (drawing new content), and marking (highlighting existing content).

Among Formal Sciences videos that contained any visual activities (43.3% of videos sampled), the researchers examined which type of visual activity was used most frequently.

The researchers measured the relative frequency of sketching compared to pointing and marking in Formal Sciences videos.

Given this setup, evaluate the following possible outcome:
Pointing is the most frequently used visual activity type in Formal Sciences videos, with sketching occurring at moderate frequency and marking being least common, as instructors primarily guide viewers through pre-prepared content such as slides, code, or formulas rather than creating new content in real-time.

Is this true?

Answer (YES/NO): NO